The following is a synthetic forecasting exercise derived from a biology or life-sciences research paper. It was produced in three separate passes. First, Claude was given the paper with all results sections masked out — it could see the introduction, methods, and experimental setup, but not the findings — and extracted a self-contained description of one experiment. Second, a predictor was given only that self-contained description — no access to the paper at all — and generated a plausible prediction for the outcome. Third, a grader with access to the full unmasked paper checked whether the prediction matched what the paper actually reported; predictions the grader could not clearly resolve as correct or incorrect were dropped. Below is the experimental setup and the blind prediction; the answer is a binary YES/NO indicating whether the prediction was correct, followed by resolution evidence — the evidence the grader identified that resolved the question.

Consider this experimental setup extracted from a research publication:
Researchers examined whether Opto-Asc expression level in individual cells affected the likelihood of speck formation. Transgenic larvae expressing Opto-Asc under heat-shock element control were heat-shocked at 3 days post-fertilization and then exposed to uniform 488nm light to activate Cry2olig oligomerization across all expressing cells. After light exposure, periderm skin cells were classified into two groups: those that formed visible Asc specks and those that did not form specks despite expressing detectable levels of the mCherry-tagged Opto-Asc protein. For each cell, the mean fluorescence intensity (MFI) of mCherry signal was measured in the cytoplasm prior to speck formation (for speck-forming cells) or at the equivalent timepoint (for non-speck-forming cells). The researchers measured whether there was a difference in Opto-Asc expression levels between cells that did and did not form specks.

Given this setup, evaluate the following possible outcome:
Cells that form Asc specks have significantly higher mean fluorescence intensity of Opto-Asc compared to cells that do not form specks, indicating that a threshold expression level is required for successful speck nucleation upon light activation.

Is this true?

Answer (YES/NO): YES